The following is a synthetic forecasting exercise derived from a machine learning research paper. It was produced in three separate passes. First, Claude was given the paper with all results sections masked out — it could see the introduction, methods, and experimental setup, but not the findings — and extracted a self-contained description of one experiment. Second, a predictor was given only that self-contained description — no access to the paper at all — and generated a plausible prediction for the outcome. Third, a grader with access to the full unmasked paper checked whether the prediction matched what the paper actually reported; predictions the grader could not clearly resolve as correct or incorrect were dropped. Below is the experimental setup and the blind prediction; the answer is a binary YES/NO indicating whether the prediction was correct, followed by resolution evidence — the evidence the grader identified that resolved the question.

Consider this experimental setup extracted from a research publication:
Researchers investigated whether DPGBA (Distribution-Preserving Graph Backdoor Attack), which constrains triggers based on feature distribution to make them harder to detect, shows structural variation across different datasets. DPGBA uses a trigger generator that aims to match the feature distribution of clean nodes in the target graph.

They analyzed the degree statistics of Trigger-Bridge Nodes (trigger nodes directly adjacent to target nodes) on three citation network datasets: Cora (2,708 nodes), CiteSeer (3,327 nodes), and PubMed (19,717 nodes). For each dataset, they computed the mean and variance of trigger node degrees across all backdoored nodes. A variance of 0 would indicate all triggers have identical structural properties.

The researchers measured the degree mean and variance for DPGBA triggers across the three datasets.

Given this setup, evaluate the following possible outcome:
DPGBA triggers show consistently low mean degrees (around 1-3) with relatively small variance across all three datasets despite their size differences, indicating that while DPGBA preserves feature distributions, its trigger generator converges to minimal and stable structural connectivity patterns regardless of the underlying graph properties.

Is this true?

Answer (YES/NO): YES